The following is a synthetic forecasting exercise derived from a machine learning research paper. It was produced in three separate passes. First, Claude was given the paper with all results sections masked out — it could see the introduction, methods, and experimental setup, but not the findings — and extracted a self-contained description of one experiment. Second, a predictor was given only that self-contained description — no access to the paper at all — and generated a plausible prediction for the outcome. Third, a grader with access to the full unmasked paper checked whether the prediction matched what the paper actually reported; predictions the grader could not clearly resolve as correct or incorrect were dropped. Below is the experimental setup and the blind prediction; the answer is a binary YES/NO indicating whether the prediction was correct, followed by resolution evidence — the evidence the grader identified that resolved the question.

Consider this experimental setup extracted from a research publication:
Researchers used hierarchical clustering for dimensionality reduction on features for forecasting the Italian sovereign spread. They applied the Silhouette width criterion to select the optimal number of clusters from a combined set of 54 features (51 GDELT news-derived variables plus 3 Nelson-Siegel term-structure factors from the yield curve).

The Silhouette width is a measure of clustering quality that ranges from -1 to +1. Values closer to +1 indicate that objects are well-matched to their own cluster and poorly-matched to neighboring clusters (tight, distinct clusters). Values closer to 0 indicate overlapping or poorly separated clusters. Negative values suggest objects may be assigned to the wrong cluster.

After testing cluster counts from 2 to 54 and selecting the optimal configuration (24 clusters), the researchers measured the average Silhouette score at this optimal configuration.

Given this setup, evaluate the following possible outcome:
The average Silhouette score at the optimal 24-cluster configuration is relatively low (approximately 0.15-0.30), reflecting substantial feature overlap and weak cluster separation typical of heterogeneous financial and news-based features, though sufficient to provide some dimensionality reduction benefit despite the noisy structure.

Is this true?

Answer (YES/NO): NO